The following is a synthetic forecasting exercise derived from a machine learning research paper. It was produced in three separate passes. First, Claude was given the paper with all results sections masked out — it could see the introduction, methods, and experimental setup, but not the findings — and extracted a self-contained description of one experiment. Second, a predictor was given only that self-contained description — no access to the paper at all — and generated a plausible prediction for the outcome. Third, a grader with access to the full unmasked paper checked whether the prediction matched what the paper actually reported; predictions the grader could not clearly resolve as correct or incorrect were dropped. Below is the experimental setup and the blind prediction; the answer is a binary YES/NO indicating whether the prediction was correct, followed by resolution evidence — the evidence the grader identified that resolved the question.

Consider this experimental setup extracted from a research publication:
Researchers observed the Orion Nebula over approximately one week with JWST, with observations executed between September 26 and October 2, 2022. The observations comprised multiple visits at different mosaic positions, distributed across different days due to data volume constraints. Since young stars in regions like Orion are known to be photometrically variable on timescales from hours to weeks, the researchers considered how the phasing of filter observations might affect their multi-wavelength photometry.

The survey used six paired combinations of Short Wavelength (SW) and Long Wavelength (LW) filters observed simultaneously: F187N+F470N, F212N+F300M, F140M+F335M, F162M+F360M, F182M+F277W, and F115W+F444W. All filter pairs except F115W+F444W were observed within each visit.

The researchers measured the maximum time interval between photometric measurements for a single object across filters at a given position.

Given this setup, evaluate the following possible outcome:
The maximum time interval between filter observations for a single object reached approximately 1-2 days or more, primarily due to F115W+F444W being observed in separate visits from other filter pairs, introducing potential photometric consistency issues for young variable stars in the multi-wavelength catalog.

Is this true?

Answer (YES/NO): NO